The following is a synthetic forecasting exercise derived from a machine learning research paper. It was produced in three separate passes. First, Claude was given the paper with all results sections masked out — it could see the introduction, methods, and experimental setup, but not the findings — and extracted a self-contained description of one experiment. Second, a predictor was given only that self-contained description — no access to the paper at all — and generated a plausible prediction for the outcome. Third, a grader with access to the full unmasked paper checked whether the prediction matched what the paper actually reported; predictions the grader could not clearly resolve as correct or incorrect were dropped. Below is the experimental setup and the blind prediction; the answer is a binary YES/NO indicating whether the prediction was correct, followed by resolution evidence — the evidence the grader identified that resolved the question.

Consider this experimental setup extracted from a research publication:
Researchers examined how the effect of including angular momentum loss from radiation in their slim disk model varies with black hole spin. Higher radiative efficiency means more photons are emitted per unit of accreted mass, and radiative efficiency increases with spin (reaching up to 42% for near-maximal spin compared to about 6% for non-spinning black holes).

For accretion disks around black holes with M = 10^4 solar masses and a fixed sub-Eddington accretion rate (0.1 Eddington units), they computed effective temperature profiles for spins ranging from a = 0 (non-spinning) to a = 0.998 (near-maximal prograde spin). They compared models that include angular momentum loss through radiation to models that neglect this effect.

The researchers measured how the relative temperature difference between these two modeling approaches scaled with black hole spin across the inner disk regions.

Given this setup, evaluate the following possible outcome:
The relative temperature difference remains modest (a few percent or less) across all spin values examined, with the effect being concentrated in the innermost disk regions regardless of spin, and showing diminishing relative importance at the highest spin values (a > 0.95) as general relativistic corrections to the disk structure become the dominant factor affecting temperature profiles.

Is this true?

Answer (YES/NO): NO